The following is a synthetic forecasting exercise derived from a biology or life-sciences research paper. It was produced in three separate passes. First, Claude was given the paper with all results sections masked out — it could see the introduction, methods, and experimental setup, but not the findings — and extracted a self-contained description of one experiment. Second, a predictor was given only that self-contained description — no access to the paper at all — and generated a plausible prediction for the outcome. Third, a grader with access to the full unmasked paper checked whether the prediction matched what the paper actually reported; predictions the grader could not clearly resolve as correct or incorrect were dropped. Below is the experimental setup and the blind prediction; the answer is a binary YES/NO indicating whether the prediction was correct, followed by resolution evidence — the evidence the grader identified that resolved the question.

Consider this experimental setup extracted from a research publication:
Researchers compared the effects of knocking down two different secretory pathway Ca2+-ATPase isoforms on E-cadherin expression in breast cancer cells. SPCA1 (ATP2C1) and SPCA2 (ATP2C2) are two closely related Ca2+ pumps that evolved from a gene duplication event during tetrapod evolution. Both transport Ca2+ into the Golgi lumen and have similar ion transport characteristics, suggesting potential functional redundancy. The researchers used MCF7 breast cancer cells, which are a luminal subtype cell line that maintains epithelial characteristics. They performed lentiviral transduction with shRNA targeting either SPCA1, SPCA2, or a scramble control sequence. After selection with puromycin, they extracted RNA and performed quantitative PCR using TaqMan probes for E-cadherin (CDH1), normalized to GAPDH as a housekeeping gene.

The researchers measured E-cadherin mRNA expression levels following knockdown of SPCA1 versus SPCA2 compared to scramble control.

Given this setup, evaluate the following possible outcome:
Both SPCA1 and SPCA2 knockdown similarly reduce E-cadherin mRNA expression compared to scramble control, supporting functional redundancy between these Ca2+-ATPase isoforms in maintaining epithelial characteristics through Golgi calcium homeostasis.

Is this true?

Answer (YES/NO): NO